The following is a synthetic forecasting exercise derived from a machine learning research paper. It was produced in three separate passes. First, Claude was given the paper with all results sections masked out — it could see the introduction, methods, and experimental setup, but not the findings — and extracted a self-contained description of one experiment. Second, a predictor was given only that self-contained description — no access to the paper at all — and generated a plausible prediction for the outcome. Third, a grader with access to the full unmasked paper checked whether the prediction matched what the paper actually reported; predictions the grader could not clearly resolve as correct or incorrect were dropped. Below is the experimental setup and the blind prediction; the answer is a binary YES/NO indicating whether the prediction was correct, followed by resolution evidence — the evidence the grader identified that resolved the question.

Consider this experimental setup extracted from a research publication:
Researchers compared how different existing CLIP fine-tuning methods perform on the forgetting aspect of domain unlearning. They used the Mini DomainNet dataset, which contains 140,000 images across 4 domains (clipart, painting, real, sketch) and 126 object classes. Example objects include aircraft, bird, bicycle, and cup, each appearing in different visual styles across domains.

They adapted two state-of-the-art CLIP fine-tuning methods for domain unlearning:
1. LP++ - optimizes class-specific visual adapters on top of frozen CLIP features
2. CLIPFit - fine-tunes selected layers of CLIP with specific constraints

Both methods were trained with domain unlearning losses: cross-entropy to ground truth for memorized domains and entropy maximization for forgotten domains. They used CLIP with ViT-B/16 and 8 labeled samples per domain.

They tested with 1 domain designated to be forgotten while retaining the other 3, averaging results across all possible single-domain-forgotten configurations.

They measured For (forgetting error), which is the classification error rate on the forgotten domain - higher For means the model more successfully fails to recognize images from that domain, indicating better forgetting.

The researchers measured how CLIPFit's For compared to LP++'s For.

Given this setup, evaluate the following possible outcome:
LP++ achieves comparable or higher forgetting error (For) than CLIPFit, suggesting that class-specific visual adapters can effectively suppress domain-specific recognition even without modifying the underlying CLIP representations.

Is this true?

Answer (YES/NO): NO